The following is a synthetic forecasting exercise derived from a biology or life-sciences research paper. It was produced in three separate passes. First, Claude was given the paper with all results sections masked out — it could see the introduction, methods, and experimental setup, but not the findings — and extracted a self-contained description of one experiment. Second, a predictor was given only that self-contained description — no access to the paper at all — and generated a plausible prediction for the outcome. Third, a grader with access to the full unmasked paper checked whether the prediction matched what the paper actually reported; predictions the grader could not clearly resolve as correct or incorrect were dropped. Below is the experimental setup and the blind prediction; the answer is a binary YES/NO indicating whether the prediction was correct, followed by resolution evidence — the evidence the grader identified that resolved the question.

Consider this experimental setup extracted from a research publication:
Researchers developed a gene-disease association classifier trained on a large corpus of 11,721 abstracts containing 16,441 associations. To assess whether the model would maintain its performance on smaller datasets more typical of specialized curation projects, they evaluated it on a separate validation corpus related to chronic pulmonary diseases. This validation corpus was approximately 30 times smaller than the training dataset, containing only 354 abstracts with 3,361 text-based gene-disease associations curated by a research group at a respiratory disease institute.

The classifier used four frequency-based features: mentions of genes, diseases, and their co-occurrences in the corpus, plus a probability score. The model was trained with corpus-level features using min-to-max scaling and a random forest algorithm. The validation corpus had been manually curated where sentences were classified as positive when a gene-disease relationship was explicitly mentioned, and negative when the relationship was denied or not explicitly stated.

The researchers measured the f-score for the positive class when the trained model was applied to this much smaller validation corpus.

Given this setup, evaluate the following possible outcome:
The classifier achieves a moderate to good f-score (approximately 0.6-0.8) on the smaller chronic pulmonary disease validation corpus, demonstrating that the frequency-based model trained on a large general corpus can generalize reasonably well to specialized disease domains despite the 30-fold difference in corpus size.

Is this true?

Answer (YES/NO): YES